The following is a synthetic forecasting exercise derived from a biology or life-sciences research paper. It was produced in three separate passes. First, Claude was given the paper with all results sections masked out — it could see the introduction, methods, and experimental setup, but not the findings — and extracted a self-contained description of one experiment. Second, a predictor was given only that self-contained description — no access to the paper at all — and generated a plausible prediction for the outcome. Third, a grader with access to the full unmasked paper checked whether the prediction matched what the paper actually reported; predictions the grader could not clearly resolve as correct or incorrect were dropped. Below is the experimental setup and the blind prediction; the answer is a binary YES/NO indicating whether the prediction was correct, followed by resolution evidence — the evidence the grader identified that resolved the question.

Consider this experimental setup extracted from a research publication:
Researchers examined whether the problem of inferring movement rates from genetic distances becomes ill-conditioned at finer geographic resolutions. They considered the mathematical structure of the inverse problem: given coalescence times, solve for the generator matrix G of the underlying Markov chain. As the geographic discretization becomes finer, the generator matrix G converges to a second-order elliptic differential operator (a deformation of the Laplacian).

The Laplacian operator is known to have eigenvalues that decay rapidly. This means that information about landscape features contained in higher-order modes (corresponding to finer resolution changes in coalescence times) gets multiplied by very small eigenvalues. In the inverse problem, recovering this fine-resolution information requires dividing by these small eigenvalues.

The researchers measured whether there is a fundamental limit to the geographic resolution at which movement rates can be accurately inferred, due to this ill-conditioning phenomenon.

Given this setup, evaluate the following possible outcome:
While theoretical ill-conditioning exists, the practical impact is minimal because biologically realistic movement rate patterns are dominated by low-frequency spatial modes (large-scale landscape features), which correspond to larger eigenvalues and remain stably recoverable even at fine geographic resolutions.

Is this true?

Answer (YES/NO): NO